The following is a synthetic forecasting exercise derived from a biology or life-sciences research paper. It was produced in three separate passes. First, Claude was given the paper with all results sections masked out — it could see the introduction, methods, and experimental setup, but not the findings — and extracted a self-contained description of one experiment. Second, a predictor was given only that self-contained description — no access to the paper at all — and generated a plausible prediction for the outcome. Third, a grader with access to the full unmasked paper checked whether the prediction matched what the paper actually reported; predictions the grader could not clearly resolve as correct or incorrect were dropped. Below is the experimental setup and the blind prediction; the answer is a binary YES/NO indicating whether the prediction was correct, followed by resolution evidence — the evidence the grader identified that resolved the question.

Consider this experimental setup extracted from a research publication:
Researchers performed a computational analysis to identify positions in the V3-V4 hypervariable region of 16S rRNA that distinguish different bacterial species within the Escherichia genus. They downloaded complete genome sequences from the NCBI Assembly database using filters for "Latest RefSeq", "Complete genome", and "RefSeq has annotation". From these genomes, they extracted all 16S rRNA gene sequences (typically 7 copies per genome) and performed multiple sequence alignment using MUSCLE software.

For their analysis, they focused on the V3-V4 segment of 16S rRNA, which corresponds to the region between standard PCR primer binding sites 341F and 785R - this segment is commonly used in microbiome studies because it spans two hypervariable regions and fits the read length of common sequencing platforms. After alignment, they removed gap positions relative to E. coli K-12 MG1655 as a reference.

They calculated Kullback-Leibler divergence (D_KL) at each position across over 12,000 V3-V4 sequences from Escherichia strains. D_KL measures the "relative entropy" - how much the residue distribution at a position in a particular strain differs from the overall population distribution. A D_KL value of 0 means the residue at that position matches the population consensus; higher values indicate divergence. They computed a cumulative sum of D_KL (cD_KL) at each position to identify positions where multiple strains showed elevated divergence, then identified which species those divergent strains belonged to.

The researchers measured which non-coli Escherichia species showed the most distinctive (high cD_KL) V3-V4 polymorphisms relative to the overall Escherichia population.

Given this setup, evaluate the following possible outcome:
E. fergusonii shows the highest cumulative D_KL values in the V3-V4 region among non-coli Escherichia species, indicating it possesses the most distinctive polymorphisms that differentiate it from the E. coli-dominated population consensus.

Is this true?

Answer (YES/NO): NO